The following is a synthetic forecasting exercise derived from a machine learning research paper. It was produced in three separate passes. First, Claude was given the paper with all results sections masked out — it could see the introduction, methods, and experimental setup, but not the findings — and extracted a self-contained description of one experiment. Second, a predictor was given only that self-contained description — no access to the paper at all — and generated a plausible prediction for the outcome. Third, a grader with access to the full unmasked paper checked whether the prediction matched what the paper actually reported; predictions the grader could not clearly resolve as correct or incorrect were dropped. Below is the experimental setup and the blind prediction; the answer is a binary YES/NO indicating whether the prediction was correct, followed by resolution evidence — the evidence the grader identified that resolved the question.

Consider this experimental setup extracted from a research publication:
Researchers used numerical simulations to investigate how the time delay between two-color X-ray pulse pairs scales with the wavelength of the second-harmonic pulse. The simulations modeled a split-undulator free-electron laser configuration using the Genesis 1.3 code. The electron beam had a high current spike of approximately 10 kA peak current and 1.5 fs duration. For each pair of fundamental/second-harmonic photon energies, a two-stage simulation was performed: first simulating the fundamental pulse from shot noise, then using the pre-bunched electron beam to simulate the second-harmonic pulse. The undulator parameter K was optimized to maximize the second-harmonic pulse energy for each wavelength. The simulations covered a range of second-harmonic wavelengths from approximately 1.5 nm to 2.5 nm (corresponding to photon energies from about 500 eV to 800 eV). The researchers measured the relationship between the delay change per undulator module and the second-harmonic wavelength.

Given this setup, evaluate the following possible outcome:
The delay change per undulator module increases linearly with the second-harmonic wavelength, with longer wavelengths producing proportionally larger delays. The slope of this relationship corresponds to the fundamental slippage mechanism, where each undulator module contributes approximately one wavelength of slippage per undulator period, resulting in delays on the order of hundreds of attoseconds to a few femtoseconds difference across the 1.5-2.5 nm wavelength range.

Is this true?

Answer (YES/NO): NO